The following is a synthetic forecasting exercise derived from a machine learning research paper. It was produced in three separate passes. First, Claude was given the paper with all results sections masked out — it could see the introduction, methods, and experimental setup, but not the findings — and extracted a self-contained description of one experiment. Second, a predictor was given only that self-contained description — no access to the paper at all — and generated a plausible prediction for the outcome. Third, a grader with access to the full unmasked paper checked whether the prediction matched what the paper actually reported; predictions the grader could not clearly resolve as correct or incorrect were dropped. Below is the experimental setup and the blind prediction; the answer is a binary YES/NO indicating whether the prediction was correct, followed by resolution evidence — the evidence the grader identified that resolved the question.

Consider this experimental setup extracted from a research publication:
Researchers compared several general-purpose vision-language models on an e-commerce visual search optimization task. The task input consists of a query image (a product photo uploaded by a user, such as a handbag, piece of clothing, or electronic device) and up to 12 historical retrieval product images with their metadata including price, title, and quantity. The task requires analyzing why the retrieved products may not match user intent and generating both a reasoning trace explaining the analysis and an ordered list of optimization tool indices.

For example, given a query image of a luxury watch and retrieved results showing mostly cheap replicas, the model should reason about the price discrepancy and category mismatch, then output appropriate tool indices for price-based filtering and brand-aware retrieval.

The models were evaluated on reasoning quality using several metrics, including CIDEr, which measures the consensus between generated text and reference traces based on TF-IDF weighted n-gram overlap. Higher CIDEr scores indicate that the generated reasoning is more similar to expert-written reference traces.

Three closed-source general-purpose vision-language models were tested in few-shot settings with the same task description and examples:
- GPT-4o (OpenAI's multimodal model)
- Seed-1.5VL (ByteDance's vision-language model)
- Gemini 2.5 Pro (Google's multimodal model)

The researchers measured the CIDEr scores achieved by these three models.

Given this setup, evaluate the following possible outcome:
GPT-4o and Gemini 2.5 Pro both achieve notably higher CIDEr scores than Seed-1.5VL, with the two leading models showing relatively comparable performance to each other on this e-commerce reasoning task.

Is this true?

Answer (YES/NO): YES